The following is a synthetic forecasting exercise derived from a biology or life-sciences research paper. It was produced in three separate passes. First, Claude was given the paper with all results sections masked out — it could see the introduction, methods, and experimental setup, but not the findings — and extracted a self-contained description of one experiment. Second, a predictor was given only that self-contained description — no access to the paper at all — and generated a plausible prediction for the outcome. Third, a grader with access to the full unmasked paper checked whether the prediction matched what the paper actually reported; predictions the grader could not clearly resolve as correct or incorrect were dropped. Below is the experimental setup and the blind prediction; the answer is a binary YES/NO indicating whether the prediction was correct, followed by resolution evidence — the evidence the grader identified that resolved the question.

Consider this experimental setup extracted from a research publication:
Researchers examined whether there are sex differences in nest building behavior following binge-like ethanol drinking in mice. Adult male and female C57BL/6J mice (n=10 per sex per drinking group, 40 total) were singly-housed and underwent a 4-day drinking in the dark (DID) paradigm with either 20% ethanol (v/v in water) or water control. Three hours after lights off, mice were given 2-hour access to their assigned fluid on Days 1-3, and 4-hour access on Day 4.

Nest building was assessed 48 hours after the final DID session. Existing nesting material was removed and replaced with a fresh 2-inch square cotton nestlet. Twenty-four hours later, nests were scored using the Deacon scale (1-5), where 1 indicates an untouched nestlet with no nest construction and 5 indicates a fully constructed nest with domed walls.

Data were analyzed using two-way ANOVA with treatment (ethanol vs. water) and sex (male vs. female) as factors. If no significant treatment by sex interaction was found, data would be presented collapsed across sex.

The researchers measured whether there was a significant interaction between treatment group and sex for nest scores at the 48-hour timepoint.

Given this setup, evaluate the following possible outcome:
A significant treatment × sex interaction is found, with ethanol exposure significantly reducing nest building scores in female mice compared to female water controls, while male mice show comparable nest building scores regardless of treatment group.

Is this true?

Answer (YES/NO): NO